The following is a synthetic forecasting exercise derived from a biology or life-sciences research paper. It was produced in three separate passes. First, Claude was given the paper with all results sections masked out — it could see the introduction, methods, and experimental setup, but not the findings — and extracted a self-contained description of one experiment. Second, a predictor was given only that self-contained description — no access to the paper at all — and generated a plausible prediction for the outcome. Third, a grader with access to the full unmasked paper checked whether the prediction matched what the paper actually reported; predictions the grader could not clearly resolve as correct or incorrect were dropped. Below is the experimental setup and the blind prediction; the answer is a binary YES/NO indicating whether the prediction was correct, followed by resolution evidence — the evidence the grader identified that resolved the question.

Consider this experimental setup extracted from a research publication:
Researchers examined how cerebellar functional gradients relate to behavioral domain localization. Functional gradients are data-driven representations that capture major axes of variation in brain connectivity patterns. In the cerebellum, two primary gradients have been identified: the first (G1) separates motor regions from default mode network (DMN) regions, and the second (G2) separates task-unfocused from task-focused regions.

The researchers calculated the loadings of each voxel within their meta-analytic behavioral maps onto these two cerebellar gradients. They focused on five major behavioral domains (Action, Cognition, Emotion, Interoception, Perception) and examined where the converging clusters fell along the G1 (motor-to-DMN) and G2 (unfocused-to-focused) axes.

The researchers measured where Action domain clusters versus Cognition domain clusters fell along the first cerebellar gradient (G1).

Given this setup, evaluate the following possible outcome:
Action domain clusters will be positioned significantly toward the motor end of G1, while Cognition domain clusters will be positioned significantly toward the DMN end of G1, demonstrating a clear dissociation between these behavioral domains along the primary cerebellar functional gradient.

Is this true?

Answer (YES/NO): YES